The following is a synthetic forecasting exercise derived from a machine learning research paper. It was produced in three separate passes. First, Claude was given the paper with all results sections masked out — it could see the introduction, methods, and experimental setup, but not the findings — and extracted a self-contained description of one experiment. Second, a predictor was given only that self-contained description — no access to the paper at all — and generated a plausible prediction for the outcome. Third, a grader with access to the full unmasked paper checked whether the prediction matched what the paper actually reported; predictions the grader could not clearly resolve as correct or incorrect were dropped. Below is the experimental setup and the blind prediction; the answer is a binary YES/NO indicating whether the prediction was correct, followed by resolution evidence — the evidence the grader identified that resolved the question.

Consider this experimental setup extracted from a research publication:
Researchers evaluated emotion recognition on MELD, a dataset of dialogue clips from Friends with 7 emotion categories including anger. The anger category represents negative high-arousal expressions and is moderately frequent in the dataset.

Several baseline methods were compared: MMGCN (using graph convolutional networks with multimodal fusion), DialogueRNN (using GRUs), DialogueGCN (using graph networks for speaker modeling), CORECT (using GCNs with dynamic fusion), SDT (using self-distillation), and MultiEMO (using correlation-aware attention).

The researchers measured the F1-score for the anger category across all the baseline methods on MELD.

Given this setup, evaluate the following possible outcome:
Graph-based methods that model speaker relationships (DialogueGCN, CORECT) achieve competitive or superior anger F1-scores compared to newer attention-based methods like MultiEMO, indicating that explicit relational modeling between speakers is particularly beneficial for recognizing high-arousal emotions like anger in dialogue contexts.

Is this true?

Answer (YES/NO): NO